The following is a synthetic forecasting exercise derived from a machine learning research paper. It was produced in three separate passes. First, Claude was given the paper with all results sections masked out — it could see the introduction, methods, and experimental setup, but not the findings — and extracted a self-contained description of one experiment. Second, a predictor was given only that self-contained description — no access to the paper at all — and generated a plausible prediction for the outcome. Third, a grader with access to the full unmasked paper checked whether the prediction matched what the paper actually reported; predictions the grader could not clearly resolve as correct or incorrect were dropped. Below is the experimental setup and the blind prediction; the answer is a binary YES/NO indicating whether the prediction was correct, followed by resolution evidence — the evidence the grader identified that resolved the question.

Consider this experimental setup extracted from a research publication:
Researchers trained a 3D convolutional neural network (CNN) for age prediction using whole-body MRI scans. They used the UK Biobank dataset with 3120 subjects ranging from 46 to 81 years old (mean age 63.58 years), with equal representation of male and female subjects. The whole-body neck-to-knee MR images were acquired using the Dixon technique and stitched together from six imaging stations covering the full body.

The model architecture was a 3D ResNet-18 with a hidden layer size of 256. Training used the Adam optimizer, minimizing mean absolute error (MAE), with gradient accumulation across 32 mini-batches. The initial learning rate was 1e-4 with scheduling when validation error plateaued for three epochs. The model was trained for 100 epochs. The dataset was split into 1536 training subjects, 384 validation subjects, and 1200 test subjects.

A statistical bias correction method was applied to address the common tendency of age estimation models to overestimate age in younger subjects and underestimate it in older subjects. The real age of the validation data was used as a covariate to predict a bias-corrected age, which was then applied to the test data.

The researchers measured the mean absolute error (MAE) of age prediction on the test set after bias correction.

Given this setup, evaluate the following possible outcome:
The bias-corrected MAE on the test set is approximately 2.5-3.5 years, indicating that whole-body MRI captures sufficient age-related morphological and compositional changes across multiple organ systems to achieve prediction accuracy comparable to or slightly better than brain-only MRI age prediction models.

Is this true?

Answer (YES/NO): YES